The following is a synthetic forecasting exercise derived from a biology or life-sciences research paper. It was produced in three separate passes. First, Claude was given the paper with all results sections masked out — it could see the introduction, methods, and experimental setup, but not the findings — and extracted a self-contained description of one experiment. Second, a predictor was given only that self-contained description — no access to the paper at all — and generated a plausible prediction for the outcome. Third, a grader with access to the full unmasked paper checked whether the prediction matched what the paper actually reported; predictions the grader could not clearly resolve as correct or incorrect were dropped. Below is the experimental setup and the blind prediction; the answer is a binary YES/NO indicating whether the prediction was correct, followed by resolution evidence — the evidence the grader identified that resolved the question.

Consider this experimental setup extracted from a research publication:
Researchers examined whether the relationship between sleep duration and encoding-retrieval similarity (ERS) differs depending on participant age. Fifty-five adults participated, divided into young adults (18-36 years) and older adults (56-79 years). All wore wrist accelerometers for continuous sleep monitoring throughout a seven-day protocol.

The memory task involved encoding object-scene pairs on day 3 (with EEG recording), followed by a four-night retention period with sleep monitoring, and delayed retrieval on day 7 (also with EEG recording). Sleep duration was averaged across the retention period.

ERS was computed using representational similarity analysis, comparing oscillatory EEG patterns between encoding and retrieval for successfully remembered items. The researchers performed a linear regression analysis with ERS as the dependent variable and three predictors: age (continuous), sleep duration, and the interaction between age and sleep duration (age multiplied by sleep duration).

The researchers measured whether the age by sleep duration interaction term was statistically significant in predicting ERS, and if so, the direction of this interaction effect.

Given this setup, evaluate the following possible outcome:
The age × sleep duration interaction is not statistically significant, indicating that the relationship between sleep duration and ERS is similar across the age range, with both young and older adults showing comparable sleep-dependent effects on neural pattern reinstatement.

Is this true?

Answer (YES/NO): NO